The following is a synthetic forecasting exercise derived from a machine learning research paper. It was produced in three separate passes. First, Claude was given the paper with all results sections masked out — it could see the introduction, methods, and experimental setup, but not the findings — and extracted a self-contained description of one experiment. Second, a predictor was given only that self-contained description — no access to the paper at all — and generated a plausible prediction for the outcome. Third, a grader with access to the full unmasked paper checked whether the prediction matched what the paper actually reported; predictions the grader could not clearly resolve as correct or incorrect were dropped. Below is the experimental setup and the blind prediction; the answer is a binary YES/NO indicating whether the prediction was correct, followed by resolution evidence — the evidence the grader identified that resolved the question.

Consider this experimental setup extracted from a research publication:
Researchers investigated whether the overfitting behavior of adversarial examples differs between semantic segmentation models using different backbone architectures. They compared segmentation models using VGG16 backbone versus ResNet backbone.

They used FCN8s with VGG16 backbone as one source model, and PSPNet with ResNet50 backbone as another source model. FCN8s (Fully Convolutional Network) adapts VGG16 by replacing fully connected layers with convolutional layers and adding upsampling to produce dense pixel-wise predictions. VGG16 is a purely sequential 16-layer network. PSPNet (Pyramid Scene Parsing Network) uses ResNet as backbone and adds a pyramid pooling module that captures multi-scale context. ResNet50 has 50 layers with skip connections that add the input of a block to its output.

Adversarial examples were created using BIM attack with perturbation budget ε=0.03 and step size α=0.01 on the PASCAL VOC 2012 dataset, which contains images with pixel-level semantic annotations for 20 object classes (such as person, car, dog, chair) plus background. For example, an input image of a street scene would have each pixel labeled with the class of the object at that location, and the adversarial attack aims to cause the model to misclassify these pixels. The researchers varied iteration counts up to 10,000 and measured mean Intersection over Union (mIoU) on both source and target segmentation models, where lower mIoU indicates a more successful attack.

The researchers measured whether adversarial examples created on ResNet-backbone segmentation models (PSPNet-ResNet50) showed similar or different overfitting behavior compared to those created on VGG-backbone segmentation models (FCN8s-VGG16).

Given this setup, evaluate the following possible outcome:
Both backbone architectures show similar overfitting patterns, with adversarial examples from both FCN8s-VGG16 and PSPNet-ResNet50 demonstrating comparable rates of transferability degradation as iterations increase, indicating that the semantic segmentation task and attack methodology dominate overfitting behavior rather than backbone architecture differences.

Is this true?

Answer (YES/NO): NO